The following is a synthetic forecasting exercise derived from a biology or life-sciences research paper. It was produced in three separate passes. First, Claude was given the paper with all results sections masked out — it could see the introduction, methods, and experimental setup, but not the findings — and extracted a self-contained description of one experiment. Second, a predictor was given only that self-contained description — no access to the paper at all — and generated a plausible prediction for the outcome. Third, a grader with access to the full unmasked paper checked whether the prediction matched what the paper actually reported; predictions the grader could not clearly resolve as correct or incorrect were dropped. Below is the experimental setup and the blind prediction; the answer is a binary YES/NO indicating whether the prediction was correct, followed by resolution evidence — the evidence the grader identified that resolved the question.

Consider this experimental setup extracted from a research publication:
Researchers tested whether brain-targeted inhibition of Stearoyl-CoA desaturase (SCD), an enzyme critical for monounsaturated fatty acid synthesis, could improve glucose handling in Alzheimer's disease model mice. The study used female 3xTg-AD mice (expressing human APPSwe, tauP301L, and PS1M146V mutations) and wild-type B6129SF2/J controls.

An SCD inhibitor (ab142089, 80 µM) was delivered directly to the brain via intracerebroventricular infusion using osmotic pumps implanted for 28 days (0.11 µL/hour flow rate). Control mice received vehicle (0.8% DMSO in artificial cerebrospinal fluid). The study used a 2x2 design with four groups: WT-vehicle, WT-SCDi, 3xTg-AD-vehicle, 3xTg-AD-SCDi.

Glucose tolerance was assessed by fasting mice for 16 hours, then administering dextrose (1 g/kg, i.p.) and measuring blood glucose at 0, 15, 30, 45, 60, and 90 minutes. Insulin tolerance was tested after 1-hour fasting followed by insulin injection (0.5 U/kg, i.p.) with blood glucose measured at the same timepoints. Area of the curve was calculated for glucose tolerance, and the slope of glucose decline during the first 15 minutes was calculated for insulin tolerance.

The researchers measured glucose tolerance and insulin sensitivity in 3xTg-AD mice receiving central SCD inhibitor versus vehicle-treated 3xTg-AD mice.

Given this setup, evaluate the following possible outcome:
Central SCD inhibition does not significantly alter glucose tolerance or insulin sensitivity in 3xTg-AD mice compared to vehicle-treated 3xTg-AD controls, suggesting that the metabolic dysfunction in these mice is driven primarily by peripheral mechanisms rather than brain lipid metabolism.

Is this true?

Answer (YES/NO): YES